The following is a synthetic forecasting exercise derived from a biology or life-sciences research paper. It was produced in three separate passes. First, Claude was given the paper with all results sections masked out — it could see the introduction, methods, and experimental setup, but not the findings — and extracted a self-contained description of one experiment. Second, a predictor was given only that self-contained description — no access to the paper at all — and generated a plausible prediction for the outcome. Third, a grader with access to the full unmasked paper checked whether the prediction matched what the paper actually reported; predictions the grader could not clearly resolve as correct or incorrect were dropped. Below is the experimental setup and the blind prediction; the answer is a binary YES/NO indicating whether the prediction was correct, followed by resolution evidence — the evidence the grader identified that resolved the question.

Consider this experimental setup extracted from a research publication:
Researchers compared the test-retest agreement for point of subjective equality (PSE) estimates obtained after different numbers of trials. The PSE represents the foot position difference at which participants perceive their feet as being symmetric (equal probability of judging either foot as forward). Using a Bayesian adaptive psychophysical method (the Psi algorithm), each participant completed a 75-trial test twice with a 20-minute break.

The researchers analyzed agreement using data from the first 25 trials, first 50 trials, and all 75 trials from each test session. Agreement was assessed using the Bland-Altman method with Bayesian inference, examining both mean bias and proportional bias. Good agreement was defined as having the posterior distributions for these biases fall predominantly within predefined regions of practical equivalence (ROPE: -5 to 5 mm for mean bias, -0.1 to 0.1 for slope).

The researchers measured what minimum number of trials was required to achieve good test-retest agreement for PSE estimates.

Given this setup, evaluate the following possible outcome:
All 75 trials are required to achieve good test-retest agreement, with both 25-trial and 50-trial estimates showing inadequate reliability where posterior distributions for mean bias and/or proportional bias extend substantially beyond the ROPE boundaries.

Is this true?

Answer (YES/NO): NO